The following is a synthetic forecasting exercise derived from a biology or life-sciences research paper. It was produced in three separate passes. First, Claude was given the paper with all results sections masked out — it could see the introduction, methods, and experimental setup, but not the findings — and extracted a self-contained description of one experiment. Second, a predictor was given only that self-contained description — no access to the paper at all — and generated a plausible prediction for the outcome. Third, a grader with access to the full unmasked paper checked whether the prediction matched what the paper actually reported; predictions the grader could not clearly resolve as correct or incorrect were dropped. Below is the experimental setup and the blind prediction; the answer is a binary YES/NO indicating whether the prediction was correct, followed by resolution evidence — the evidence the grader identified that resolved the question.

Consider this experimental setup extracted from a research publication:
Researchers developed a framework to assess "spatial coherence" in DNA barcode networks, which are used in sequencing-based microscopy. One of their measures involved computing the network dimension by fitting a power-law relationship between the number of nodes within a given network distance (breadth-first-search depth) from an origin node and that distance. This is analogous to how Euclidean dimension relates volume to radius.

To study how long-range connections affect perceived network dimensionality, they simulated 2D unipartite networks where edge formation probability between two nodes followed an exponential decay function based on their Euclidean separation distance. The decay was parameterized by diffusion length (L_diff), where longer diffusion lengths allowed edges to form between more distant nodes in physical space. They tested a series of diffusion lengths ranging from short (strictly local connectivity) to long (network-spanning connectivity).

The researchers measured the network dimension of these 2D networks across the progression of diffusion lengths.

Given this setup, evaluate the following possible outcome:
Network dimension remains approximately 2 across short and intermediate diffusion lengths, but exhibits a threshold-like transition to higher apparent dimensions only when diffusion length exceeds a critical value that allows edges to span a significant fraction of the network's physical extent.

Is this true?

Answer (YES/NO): NO